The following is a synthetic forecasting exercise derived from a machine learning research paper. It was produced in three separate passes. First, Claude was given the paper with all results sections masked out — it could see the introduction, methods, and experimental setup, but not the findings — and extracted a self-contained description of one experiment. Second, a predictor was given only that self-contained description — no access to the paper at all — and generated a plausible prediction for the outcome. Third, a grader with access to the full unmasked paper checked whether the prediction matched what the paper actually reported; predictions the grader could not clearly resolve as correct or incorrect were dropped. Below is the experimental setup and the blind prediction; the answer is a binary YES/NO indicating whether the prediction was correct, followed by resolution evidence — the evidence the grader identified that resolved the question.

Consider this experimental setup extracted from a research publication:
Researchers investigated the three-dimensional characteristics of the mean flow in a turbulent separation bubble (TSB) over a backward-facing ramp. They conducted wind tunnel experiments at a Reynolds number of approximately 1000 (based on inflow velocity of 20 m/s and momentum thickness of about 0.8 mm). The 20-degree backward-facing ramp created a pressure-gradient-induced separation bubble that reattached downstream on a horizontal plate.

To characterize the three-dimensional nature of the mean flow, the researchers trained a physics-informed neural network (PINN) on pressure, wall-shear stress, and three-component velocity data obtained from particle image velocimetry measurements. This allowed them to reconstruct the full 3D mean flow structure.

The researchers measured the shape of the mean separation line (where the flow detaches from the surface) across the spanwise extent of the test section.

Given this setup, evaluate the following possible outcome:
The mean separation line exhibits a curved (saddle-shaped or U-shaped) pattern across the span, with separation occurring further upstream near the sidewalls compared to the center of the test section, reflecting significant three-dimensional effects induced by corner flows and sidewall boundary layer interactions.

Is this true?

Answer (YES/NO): YES